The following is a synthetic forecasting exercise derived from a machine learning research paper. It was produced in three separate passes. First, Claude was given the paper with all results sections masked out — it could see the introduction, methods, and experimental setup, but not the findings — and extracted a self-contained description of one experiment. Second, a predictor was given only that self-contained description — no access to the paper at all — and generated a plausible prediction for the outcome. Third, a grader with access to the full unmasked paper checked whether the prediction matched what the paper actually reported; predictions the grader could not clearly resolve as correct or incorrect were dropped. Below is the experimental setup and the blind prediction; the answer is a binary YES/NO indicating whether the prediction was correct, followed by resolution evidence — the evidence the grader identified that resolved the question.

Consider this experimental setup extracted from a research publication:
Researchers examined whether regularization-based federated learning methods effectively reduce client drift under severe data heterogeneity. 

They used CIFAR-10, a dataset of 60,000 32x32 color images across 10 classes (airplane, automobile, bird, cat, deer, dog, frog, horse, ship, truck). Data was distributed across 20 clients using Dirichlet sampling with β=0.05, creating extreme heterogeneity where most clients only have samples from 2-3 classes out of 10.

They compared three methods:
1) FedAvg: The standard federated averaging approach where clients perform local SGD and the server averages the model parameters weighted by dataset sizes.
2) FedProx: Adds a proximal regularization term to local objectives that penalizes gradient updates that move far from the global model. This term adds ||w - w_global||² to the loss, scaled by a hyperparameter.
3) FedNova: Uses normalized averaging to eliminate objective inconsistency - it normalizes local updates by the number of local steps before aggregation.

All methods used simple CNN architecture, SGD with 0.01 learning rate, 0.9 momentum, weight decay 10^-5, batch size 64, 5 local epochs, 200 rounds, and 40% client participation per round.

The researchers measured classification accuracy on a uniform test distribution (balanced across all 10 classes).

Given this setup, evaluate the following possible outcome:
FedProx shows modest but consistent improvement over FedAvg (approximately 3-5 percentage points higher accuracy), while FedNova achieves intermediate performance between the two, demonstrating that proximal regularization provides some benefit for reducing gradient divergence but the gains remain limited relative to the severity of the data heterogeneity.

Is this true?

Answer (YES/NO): NO